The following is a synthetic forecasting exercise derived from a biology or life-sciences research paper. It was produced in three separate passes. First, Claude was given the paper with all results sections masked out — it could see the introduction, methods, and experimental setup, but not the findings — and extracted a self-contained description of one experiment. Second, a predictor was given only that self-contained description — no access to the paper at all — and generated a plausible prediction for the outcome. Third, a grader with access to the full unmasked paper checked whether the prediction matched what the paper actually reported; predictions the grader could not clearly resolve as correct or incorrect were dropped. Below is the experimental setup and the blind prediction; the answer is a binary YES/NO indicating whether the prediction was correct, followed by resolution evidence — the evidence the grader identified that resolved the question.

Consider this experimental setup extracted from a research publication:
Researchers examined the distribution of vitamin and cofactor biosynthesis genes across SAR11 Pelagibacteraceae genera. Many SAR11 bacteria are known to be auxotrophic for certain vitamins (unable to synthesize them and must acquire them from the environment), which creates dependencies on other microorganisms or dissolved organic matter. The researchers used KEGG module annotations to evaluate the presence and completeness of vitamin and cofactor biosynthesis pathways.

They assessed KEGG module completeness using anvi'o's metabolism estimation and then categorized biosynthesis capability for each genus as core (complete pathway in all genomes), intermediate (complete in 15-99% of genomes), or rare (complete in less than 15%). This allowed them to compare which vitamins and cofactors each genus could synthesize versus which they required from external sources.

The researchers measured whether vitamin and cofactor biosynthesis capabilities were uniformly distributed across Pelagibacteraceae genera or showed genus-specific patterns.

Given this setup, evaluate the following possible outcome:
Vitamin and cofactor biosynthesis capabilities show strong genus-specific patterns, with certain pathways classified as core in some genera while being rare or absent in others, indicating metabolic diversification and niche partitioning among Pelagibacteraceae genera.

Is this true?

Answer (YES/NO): YES